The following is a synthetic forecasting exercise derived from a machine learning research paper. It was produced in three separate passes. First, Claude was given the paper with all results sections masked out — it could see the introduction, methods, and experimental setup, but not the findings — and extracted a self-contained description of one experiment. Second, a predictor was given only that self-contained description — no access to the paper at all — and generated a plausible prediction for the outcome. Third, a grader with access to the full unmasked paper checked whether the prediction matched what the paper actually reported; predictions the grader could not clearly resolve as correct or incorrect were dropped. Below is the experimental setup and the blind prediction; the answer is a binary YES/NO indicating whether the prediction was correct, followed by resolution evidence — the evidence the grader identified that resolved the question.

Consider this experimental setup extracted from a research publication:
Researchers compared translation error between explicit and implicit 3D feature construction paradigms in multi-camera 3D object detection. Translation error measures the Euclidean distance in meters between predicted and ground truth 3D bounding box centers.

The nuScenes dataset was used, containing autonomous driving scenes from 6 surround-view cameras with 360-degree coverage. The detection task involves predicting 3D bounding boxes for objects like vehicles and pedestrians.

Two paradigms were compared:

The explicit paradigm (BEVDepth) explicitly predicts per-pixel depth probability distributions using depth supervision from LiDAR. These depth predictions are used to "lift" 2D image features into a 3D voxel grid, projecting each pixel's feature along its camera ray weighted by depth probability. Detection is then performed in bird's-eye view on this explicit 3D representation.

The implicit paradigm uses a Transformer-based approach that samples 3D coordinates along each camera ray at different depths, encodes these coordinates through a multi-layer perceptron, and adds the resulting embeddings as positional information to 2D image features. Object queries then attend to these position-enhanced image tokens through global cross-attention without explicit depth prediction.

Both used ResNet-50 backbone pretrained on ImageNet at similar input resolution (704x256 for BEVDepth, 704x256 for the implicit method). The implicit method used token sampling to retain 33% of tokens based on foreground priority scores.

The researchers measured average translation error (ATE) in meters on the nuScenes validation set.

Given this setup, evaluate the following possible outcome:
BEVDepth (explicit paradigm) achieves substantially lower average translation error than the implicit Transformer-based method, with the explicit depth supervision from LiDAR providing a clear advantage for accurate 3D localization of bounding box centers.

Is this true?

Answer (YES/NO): NO